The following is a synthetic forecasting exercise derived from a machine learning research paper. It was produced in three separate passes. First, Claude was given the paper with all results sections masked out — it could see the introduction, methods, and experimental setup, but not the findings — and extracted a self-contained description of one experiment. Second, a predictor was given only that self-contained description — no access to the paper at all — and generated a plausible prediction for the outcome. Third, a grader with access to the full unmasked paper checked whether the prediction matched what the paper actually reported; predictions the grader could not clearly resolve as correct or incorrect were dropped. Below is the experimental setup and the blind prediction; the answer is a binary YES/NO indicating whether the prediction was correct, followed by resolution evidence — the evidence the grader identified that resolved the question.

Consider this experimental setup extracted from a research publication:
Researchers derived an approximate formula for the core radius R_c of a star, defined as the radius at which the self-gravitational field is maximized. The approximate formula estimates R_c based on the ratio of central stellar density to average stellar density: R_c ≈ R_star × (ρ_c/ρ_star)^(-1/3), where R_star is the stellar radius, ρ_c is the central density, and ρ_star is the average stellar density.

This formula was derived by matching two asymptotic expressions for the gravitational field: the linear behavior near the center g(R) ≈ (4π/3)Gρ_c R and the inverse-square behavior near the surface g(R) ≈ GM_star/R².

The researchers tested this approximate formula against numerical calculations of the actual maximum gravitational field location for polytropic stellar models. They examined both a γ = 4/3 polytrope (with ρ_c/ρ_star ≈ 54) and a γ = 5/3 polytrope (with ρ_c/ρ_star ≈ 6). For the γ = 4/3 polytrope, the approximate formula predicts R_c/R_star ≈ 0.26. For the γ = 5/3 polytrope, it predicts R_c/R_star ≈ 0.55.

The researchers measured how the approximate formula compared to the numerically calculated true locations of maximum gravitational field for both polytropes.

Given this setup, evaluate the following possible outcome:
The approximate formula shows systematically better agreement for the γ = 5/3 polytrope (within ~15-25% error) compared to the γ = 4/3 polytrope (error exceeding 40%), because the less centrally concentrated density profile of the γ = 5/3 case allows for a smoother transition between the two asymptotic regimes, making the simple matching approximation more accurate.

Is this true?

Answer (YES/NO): NO